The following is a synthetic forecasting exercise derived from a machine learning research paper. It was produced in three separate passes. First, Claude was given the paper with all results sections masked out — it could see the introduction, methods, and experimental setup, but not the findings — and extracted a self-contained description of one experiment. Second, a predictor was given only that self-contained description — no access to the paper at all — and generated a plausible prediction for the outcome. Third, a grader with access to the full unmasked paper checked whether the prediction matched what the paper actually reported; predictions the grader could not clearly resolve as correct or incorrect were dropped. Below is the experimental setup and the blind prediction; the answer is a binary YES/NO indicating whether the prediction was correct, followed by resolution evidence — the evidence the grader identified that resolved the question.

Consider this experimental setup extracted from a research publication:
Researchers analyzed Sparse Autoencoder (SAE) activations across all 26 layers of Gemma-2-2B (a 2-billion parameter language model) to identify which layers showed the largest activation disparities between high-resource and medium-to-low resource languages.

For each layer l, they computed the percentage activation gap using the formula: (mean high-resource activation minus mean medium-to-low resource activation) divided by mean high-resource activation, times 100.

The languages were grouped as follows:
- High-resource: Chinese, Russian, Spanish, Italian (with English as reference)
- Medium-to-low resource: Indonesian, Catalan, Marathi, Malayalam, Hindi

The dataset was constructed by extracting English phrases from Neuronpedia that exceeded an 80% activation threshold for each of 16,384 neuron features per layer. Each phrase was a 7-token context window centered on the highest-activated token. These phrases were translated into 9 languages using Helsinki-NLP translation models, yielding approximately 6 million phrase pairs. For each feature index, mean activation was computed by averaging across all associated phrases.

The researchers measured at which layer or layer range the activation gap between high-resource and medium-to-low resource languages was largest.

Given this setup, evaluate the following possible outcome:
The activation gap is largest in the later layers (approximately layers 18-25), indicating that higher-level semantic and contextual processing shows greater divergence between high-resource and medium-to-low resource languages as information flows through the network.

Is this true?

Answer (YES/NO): NO